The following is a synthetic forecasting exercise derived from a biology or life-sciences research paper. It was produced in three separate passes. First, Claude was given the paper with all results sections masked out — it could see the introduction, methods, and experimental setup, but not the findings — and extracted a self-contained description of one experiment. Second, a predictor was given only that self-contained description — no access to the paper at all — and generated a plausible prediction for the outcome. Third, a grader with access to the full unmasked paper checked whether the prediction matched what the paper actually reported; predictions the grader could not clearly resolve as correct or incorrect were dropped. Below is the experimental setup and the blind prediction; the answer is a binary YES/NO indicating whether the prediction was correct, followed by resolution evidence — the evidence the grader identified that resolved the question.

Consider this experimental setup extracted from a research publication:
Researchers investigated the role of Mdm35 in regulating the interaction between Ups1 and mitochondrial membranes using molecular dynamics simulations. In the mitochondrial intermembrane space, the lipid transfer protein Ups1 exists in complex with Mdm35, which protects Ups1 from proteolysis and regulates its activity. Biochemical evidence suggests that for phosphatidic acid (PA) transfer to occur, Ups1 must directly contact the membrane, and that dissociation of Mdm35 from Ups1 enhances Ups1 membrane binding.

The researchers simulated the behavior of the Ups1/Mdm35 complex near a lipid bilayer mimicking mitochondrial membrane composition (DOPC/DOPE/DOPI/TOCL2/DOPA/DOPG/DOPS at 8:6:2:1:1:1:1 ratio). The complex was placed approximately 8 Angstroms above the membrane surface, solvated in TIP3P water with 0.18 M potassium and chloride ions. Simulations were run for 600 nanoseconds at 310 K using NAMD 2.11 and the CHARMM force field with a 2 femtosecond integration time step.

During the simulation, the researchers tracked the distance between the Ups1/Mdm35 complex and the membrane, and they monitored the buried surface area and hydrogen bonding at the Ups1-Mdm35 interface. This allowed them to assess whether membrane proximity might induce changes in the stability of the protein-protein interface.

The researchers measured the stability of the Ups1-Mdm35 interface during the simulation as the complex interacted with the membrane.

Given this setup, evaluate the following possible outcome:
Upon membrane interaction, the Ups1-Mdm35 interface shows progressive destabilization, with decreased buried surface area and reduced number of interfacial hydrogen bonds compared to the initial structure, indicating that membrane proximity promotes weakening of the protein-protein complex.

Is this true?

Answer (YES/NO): NO